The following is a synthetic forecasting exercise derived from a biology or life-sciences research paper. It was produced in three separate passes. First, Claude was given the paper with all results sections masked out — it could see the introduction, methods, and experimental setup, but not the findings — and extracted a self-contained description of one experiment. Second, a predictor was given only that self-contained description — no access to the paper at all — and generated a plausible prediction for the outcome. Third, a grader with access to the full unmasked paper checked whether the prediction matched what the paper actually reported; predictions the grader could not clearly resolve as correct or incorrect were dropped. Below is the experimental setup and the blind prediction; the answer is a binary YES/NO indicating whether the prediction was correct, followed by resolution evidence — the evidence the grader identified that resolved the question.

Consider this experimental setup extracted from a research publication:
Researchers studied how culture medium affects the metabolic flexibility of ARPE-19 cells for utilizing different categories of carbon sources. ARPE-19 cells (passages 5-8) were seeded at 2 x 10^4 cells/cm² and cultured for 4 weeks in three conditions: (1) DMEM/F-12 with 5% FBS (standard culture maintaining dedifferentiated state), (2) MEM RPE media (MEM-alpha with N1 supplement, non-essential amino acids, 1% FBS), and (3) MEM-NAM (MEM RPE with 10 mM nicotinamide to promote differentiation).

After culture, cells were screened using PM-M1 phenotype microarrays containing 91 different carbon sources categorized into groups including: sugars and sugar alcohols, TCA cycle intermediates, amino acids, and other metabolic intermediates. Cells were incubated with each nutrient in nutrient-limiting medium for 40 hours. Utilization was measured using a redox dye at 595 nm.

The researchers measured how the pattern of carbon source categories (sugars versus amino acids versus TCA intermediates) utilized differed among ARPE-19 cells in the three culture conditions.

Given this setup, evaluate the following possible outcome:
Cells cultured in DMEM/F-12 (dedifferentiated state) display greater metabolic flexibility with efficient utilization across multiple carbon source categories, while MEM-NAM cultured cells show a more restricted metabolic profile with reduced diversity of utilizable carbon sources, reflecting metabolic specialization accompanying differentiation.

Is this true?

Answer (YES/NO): NO